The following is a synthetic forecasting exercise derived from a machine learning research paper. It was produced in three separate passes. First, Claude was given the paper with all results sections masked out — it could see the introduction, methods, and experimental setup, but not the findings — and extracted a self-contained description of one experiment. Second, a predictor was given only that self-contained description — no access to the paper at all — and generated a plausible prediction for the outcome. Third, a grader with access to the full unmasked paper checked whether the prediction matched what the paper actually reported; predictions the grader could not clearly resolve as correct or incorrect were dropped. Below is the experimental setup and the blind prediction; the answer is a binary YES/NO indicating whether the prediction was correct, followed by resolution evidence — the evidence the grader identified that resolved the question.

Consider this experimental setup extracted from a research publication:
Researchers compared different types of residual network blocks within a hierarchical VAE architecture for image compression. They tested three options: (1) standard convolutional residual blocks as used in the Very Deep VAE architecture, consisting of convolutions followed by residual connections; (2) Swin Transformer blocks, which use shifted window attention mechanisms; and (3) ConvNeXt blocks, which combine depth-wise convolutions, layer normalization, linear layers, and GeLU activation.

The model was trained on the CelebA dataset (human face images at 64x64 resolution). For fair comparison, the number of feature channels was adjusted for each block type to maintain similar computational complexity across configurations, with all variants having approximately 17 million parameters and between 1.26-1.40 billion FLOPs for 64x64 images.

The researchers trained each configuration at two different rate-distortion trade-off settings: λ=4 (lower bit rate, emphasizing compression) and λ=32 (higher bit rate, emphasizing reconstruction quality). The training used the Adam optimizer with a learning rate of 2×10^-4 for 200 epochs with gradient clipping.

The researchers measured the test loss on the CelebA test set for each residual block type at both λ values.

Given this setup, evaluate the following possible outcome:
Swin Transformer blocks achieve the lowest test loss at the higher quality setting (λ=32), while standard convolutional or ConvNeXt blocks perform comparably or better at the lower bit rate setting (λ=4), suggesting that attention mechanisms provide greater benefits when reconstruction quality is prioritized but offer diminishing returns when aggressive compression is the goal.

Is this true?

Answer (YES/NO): NO